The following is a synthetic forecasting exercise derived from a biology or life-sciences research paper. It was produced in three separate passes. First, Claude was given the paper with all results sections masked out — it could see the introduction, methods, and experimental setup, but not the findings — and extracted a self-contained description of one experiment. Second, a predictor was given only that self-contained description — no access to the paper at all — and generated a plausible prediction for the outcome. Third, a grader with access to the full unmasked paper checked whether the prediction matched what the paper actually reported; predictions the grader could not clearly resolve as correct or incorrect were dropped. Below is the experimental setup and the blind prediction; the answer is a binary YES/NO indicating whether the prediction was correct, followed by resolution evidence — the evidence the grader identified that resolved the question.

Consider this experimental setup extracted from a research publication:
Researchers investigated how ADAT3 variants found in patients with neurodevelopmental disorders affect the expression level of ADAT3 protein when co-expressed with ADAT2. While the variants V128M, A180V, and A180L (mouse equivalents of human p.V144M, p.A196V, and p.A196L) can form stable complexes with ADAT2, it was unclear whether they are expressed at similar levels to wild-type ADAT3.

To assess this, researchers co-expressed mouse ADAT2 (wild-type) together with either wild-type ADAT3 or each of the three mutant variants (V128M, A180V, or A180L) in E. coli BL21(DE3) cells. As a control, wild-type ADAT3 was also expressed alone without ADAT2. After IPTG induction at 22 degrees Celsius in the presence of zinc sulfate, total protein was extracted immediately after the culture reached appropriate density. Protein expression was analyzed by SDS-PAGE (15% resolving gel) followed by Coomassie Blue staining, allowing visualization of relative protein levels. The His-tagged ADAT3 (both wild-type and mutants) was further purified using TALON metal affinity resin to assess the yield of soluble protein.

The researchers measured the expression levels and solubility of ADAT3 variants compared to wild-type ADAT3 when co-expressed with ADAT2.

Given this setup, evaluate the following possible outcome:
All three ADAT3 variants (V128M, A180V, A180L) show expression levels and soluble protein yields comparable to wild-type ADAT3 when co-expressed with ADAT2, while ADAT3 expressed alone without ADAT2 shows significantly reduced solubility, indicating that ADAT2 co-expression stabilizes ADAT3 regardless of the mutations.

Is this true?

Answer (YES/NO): NO